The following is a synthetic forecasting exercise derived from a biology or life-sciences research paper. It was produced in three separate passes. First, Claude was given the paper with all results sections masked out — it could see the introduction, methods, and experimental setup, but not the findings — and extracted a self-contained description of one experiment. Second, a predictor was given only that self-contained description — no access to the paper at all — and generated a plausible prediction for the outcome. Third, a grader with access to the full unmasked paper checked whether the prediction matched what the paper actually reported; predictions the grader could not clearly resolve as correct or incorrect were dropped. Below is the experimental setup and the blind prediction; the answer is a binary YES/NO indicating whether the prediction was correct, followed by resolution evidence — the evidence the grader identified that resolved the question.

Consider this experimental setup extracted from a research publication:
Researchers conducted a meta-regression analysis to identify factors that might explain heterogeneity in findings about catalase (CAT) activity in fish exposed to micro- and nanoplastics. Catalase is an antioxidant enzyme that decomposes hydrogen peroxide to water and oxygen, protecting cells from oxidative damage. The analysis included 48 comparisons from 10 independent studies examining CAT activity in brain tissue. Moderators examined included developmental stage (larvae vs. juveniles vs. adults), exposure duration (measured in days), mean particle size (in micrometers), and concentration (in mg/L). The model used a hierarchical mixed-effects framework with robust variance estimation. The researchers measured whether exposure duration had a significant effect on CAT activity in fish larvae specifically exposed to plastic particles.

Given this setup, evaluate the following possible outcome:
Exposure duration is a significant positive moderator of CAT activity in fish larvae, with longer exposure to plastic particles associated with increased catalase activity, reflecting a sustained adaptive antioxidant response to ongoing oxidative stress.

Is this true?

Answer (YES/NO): NO